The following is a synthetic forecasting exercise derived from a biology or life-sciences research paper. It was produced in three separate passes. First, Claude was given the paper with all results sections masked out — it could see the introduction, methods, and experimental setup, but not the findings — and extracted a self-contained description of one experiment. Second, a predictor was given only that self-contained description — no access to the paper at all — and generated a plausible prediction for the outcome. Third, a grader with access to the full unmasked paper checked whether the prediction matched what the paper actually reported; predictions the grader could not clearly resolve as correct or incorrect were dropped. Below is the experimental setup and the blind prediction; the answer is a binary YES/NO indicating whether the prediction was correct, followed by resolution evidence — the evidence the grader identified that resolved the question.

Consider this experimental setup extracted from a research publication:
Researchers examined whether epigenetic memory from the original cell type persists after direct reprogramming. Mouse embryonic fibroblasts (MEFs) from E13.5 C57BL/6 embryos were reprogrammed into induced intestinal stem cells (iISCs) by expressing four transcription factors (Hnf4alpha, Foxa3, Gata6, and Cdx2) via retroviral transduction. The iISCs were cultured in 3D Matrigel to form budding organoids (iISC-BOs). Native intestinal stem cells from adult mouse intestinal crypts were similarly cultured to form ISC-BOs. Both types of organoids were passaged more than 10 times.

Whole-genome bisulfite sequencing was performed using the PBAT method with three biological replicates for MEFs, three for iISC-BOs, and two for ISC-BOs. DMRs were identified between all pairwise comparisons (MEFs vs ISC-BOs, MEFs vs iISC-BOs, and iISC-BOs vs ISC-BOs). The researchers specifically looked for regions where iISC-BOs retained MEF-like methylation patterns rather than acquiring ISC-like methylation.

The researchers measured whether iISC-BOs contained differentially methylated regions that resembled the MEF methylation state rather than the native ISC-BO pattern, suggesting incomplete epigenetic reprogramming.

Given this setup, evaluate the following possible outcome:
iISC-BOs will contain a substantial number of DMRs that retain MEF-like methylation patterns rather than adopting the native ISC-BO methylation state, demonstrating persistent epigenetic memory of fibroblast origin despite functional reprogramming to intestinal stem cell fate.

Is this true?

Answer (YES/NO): NO